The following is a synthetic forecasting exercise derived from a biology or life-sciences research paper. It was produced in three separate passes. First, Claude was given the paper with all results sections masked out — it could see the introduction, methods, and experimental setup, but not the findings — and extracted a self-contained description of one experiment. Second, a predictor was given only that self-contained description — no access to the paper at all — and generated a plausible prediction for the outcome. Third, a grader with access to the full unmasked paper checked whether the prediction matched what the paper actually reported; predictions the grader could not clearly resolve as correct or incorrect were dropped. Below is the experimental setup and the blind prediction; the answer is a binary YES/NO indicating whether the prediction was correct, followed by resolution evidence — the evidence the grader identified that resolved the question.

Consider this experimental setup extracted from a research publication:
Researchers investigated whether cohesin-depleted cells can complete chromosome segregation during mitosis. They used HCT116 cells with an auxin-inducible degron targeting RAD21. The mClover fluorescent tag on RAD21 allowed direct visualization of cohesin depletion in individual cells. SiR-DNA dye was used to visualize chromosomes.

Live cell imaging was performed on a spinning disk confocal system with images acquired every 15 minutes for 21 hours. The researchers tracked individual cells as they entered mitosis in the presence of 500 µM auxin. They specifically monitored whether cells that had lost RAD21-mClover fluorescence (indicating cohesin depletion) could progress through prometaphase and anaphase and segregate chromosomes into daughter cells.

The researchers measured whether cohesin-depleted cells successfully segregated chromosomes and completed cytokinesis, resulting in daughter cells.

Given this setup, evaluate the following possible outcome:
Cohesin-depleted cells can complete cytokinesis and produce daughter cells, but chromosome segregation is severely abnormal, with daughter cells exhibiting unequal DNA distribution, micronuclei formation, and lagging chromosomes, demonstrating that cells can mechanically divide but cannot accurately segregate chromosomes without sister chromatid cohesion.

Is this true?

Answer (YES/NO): NO